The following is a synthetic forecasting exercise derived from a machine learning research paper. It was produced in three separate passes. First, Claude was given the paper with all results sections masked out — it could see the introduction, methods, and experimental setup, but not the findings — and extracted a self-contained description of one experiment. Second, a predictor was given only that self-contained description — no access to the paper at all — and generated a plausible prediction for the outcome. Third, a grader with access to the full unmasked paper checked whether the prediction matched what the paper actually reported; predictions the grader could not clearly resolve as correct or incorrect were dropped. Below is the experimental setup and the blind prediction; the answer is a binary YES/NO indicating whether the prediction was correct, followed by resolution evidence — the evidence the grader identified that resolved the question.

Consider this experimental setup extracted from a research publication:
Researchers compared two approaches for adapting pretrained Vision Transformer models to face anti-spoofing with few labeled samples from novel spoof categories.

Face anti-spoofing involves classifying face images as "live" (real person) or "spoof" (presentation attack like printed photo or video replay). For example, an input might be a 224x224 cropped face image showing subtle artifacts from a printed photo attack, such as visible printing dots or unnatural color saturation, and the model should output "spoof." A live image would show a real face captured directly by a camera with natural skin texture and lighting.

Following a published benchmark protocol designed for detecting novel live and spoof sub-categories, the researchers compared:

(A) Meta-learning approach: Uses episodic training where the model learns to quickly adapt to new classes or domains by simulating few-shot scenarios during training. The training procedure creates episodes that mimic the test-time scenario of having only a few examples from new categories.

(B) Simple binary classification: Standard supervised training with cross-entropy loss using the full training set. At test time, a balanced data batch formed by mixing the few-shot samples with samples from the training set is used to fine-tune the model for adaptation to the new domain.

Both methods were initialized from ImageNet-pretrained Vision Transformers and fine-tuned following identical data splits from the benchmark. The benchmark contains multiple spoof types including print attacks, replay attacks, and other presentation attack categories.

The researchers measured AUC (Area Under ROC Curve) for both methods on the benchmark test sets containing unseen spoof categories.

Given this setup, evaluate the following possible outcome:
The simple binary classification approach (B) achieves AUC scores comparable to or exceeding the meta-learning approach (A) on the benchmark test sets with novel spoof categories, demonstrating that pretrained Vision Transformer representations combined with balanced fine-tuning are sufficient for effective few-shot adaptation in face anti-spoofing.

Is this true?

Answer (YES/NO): YES